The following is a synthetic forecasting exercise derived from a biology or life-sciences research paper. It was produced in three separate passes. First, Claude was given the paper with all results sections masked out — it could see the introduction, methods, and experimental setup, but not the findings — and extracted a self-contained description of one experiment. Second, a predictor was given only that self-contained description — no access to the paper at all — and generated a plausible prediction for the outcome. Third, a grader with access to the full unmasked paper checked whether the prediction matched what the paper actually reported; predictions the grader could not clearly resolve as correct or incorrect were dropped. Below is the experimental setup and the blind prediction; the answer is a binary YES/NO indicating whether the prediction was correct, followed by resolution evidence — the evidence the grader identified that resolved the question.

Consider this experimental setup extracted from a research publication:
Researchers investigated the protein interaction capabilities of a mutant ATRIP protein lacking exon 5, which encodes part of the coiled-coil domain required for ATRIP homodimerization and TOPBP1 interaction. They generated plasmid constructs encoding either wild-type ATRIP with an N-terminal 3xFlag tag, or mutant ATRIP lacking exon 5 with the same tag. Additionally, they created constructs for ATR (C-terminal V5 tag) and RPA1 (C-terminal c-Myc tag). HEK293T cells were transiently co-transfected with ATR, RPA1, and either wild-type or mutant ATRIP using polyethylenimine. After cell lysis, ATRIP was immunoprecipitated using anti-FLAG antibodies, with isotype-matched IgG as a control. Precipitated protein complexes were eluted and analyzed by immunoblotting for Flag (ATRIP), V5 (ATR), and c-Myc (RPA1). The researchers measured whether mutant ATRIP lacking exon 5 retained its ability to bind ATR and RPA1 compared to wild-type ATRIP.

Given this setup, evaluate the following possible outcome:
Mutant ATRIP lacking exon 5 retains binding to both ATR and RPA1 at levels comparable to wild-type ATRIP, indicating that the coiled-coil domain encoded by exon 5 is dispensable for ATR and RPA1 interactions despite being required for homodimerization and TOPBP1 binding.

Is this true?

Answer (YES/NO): NO